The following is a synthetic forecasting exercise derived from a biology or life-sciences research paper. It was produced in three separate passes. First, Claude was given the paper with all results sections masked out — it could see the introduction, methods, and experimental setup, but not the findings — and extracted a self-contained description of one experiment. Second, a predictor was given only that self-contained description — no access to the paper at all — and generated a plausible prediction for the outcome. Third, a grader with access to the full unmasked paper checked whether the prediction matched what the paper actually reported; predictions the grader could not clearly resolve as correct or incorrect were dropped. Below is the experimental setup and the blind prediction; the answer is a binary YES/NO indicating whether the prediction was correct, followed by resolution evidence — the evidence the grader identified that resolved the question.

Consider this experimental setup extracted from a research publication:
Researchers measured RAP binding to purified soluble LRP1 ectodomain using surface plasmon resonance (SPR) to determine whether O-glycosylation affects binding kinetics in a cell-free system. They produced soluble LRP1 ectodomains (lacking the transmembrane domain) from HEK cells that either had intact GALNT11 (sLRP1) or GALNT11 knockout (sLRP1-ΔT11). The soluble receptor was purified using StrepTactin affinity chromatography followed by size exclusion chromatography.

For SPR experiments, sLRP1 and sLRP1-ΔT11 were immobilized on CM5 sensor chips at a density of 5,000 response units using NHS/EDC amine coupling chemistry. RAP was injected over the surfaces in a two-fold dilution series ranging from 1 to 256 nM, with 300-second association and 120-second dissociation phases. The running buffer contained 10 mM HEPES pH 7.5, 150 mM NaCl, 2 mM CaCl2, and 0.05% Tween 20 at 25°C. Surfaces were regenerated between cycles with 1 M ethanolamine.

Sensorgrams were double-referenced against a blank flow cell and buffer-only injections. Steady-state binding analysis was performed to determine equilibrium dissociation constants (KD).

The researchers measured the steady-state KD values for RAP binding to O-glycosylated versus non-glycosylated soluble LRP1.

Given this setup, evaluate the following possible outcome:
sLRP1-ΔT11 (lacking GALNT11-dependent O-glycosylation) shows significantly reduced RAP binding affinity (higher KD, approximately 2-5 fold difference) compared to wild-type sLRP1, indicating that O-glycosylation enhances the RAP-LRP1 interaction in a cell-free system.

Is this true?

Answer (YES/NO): NO